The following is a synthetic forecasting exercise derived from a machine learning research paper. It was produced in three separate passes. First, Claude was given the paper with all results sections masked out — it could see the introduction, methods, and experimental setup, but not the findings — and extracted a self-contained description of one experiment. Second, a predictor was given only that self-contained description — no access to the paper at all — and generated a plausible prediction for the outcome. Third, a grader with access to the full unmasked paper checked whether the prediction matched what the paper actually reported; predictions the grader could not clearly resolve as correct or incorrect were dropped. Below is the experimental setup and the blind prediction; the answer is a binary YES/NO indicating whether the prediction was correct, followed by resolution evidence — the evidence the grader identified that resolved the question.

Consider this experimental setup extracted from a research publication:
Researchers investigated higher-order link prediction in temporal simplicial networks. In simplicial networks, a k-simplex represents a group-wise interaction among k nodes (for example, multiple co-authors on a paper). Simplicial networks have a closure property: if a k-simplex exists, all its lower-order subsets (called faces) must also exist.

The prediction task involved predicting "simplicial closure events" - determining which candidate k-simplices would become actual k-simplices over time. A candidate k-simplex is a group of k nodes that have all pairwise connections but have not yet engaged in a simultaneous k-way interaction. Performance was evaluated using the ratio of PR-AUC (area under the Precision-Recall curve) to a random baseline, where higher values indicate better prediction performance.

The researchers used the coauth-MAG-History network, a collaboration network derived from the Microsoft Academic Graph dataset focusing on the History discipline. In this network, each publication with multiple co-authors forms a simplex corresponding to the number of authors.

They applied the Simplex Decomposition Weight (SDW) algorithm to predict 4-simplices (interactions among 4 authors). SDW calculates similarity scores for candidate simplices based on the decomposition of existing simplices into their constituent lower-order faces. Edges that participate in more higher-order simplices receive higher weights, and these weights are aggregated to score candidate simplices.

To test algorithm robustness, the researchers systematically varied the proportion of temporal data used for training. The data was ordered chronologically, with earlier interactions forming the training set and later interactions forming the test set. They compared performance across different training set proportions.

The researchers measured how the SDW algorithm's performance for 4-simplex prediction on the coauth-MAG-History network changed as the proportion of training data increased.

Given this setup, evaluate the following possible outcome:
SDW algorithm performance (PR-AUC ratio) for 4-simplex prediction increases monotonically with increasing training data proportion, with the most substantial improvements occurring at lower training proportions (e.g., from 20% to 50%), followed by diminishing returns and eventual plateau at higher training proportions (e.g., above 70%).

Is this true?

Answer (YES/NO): NO